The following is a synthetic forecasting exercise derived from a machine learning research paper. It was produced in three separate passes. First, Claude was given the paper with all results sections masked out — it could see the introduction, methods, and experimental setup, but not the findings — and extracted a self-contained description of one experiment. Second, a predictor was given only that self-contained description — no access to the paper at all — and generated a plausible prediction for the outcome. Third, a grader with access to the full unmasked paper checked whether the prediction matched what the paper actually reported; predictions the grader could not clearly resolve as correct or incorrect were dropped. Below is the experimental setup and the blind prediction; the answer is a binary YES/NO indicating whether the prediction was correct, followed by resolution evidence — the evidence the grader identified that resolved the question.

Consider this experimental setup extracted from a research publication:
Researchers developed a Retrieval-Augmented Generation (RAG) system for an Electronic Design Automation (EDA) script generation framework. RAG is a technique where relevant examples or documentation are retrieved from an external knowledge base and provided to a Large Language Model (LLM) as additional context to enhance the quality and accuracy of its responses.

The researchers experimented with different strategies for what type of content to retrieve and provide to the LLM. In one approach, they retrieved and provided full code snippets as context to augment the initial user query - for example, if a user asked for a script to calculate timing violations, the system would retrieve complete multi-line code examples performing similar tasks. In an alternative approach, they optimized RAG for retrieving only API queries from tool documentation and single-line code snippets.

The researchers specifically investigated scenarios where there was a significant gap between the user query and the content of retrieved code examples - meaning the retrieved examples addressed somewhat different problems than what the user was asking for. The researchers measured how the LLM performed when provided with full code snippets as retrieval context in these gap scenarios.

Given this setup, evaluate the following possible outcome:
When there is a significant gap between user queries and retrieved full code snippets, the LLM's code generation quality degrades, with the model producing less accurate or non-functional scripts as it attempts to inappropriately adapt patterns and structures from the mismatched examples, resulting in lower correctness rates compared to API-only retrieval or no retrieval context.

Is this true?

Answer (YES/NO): YES